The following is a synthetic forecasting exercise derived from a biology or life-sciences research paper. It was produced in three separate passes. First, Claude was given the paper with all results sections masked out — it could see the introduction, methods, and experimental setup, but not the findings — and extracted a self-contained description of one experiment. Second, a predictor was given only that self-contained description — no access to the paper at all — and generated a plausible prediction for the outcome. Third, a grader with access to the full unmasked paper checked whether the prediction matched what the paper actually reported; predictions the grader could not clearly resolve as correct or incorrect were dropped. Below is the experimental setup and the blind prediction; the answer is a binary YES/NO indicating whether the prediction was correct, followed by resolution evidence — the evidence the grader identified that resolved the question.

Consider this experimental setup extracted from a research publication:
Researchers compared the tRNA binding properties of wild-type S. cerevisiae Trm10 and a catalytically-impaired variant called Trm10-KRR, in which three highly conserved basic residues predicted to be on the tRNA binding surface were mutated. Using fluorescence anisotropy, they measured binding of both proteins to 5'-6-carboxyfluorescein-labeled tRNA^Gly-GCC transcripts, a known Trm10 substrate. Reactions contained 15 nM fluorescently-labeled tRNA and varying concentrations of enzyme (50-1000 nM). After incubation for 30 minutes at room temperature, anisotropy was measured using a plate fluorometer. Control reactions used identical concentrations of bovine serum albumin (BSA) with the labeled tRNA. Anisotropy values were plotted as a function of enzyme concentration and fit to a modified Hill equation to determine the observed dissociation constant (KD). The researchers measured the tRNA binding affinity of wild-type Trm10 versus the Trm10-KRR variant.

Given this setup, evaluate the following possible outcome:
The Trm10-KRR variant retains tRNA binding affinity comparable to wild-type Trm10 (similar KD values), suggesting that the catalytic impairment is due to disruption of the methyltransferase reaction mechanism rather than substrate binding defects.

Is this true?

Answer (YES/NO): YES